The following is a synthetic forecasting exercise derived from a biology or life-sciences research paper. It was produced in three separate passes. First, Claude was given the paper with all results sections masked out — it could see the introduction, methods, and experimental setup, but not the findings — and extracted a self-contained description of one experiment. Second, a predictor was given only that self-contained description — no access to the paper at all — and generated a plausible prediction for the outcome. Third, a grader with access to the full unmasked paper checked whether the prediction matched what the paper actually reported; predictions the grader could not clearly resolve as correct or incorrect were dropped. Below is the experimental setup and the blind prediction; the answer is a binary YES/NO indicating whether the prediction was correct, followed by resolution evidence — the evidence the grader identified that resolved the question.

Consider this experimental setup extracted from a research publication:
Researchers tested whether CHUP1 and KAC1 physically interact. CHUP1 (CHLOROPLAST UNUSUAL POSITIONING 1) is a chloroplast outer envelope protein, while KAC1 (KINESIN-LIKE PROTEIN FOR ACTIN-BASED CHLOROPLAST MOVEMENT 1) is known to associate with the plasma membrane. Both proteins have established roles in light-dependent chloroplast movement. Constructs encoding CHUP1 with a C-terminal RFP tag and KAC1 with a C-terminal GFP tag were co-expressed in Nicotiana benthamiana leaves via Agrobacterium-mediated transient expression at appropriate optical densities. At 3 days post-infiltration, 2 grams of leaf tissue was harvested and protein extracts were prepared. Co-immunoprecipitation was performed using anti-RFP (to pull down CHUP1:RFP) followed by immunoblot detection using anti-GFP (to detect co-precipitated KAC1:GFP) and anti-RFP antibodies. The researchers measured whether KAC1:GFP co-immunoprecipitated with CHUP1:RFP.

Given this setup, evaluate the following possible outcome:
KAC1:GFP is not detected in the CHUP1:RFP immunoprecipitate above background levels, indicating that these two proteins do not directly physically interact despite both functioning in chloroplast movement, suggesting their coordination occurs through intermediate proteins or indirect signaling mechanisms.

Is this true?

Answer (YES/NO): NO